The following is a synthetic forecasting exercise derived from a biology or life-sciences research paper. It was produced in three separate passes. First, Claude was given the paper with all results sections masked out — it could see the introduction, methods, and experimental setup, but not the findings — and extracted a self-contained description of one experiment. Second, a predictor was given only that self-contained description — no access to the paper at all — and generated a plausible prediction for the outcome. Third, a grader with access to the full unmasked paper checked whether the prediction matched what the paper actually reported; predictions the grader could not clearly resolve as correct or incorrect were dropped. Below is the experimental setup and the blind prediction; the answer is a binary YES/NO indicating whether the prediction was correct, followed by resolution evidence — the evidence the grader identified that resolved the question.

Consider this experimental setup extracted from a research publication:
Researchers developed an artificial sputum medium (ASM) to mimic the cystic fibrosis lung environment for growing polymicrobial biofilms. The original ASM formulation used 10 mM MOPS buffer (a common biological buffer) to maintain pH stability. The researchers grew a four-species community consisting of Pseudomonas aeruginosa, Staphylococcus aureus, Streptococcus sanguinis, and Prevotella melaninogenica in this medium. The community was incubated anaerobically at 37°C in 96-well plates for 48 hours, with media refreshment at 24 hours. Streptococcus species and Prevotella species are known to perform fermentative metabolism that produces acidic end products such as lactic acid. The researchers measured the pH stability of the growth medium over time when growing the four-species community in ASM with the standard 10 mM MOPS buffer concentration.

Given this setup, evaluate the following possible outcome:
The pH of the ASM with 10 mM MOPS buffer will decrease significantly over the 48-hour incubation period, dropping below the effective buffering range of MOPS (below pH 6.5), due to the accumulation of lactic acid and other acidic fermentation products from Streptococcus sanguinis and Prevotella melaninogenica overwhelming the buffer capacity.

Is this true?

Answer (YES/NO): YES